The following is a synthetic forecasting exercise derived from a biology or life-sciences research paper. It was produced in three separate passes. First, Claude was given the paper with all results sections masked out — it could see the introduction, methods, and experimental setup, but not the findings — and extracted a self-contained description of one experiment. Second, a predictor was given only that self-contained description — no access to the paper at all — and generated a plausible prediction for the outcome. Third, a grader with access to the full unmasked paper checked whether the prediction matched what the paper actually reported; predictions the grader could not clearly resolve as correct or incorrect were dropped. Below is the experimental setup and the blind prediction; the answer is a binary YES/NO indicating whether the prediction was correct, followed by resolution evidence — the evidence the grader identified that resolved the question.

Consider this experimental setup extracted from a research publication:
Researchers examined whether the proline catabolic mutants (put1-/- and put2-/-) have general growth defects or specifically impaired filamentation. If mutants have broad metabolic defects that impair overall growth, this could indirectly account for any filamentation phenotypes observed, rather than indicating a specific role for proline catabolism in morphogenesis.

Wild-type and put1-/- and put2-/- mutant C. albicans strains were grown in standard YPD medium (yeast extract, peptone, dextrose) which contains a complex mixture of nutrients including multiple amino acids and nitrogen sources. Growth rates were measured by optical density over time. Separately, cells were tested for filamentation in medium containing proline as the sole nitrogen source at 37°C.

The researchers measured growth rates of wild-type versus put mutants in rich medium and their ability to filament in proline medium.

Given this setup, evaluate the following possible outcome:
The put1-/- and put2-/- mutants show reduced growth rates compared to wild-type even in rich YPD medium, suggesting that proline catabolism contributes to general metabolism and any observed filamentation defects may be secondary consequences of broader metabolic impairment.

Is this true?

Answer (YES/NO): NO